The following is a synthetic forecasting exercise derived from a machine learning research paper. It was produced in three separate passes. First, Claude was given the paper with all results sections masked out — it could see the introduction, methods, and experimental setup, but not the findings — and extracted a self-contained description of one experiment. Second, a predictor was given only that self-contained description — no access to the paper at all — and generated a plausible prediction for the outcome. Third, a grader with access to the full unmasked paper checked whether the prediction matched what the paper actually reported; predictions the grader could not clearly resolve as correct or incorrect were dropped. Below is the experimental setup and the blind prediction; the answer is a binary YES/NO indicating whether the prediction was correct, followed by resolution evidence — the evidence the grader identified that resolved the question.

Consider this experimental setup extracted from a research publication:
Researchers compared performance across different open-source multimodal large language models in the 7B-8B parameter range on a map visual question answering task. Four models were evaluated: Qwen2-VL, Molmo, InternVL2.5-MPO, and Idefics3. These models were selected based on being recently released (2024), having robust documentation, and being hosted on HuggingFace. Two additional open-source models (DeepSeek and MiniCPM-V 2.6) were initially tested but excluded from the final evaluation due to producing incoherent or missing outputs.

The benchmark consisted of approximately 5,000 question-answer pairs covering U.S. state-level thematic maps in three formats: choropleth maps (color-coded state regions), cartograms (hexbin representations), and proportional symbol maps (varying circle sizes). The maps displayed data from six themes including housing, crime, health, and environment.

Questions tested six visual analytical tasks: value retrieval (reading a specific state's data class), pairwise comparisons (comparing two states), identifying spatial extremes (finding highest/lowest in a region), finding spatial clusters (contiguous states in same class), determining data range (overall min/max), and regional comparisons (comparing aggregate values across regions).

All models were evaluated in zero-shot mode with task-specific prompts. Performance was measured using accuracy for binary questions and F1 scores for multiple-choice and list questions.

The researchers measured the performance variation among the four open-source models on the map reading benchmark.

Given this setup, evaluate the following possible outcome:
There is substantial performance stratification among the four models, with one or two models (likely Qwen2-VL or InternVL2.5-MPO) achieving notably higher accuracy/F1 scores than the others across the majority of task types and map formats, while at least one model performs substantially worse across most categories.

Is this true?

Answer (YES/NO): YES